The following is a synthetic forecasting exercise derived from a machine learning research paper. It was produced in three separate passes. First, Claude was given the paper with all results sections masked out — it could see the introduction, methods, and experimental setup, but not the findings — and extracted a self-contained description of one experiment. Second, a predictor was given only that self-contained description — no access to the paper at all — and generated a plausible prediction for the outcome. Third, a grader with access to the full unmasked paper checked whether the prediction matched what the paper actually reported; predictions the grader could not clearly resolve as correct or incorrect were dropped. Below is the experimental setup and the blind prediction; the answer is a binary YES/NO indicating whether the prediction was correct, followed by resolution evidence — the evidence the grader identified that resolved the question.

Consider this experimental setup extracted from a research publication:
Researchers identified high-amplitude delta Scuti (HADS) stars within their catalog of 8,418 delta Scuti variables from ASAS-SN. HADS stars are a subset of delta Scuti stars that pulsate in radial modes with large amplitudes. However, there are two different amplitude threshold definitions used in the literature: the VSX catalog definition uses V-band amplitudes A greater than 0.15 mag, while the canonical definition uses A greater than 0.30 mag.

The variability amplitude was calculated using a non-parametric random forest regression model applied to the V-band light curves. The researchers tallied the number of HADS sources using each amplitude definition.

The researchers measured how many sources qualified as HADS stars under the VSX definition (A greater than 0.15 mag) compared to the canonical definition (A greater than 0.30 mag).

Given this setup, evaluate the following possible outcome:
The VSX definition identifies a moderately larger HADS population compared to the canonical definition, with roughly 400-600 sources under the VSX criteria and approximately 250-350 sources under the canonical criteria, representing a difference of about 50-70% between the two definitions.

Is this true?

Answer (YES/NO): NO